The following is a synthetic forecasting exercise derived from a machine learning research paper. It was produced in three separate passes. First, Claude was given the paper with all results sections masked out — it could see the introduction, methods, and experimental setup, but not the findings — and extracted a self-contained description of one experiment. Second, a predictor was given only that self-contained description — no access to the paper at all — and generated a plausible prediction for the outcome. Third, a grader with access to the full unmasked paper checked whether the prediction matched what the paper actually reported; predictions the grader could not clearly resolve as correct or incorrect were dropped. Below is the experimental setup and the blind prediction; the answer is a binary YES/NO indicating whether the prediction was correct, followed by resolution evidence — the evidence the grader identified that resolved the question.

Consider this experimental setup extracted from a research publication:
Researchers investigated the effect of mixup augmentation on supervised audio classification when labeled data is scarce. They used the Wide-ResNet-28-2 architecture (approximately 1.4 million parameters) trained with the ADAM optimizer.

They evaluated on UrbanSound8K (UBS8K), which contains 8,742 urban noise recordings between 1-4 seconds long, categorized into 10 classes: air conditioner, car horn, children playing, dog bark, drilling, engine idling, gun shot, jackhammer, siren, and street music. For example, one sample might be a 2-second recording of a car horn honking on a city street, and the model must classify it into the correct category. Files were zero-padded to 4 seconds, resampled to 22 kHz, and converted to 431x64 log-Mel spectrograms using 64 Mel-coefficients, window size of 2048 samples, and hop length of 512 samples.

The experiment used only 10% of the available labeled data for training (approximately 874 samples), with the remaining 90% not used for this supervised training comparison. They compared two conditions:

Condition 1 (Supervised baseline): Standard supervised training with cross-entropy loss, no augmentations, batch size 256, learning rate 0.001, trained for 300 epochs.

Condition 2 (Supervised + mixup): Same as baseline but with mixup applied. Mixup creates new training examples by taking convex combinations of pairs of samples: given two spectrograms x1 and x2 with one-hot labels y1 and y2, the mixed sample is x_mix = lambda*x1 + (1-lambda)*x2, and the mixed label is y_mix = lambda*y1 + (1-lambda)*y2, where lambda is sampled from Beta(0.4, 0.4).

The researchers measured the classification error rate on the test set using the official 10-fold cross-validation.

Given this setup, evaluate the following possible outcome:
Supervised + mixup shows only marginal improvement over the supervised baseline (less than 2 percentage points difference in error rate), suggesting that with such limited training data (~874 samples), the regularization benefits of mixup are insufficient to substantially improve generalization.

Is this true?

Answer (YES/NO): NO